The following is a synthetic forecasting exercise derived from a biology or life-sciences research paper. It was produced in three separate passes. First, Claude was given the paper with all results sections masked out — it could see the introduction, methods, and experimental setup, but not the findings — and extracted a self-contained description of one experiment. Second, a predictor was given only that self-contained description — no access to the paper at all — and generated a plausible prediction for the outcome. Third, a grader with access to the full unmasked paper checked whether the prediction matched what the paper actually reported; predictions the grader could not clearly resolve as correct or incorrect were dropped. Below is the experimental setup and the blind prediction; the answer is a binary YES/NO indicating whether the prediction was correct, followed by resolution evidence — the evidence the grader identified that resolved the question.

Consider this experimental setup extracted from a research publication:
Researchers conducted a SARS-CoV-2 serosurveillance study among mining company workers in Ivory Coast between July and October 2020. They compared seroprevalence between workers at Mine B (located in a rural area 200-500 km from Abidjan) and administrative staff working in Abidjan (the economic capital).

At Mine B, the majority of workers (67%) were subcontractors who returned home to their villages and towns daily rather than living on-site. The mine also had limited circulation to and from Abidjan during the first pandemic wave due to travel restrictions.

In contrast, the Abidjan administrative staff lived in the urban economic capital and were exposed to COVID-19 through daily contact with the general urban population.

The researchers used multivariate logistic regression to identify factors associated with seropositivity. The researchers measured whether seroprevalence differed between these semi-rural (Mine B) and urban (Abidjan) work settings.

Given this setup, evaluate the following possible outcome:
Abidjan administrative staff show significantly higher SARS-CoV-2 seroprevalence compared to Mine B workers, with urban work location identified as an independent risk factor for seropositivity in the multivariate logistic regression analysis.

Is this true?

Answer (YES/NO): NO